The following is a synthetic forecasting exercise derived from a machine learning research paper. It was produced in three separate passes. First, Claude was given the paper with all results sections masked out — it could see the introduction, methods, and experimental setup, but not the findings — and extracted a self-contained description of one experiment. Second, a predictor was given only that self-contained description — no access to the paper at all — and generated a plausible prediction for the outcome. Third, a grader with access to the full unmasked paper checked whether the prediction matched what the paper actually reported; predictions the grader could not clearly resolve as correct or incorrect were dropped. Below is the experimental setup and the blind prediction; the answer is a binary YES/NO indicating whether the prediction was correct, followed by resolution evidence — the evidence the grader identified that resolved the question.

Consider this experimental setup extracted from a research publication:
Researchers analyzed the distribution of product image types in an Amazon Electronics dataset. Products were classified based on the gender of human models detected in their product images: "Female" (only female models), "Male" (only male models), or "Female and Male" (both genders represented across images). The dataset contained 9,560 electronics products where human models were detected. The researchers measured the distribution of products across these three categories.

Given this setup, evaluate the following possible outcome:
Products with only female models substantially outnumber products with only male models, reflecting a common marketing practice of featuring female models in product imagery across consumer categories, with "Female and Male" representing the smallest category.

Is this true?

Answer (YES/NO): YES